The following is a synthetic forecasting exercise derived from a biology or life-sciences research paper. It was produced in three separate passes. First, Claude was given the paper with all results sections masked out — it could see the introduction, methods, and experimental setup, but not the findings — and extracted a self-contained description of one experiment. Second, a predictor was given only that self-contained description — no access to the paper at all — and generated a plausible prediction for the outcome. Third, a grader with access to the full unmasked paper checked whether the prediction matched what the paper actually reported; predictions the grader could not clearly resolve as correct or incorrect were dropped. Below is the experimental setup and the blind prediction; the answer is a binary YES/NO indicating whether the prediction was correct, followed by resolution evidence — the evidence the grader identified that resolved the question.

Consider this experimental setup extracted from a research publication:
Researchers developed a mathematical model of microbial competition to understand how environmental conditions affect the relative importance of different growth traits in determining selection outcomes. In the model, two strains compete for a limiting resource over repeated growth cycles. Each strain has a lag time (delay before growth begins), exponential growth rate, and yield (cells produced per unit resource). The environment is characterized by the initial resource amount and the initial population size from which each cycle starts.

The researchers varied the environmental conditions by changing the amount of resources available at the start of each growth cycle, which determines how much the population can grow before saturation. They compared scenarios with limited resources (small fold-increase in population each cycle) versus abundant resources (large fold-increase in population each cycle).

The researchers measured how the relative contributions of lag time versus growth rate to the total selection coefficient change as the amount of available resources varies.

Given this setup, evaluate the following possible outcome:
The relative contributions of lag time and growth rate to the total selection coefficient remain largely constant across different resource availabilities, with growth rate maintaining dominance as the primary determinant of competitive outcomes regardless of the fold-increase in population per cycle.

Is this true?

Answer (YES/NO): NO